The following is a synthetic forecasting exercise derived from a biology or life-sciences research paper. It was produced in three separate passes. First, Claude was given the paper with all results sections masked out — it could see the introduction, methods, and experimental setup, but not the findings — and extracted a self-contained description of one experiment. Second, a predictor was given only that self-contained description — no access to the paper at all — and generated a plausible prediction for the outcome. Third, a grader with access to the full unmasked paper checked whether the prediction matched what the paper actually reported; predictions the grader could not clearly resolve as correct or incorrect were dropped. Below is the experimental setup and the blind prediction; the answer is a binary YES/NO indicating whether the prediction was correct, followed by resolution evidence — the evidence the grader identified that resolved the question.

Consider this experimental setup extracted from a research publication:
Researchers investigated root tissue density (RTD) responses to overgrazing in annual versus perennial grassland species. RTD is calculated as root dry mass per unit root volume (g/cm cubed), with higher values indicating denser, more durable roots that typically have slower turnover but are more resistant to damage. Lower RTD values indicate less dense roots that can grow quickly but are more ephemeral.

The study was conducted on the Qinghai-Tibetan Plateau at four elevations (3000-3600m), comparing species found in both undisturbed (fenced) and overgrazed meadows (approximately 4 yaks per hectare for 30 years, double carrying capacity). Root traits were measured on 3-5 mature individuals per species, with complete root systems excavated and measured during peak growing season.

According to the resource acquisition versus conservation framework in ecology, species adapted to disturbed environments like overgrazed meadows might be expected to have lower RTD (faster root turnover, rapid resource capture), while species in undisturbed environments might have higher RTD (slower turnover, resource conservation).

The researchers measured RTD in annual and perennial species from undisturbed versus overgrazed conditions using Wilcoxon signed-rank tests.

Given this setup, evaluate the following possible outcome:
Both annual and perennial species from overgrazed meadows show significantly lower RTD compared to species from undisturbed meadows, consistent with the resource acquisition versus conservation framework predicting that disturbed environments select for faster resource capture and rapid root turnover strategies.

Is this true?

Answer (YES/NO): NO